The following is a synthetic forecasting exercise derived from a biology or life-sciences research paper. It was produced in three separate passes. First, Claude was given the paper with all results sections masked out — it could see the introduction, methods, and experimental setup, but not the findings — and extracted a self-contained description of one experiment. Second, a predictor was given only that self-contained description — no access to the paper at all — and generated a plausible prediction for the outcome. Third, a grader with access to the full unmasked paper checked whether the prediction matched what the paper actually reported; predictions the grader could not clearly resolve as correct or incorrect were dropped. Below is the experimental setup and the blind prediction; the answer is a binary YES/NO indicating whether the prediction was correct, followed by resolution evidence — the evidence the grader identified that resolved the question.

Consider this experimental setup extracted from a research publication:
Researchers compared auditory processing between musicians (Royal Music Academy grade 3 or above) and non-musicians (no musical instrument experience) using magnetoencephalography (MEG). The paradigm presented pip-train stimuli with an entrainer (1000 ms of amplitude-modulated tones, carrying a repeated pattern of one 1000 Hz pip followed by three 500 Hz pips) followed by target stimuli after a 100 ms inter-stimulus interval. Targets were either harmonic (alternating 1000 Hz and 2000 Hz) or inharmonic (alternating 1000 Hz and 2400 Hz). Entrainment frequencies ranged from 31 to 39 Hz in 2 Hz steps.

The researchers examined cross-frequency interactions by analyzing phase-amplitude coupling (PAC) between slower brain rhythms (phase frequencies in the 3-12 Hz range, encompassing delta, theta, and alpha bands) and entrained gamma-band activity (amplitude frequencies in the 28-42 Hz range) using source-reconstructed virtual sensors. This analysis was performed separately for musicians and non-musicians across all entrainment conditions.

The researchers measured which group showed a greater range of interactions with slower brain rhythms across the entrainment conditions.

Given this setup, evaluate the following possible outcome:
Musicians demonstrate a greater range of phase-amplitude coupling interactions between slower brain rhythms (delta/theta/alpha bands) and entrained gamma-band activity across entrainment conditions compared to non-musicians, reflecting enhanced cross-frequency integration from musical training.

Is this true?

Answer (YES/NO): YES